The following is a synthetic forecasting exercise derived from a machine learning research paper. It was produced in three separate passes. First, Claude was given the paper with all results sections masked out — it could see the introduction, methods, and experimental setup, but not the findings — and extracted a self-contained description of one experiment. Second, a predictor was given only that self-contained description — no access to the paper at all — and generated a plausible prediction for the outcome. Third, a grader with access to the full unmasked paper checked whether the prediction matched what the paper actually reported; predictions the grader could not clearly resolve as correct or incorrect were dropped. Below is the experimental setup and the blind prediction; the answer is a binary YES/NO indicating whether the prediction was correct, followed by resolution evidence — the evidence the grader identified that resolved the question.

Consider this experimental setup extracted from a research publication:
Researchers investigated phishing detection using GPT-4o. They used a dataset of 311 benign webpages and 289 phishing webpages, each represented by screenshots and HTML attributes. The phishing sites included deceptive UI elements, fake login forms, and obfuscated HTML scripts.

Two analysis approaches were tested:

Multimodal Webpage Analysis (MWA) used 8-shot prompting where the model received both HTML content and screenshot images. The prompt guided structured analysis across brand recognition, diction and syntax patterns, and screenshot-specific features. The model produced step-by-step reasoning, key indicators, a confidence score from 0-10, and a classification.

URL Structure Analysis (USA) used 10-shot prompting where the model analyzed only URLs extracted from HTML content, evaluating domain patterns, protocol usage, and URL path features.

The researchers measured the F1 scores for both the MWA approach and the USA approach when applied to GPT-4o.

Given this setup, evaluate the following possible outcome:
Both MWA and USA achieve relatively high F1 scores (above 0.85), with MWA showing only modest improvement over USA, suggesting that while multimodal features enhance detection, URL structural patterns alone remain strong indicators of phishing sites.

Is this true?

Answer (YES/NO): NO